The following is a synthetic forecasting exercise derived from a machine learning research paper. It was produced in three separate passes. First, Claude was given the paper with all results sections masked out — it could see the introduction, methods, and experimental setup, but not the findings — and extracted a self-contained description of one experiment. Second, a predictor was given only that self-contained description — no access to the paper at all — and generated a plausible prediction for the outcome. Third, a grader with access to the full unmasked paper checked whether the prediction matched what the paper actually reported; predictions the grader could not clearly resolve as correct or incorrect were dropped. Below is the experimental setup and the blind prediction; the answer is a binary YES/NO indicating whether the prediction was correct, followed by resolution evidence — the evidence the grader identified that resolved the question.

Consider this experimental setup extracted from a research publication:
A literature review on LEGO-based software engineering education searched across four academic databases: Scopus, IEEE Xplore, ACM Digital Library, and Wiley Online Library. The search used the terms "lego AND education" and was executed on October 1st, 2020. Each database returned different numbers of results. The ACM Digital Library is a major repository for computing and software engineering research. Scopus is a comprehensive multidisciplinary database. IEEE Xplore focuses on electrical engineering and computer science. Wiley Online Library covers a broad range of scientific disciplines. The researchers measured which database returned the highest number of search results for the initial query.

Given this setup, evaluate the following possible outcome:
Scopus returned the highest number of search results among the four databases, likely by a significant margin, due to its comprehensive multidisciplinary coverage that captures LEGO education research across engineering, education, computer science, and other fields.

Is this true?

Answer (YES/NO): YES